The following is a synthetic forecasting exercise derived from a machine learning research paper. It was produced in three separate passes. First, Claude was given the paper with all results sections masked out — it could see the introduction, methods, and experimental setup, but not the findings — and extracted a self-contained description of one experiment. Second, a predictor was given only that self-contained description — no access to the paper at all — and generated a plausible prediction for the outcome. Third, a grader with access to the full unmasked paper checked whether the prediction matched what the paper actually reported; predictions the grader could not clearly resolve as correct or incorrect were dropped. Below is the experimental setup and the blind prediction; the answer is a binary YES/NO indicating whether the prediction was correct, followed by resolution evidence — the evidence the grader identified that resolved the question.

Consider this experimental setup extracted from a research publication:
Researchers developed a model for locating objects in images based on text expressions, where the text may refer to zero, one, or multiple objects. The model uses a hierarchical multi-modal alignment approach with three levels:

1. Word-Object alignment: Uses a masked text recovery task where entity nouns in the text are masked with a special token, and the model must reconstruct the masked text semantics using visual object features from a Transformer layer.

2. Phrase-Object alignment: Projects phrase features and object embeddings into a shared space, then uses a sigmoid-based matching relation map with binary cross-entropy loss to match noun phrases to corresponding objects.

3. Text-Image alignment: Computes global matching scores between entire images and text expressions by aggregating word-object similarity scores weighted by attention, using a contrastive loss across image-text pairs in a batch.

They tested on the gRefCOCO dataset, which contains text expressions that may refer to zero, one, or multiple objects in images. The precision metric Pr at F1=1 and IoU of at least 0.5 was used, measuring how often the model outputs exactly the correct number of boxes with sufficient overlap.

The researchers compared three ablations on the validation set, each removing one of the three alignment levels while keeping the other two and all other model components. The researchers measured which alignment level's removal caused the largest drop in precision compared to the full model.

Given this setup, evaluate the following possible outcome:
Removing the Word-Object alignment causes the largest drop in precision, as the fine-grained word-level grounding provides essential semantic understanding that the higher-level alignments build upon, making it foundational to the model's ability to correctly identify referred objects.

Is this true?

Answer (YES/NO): NO